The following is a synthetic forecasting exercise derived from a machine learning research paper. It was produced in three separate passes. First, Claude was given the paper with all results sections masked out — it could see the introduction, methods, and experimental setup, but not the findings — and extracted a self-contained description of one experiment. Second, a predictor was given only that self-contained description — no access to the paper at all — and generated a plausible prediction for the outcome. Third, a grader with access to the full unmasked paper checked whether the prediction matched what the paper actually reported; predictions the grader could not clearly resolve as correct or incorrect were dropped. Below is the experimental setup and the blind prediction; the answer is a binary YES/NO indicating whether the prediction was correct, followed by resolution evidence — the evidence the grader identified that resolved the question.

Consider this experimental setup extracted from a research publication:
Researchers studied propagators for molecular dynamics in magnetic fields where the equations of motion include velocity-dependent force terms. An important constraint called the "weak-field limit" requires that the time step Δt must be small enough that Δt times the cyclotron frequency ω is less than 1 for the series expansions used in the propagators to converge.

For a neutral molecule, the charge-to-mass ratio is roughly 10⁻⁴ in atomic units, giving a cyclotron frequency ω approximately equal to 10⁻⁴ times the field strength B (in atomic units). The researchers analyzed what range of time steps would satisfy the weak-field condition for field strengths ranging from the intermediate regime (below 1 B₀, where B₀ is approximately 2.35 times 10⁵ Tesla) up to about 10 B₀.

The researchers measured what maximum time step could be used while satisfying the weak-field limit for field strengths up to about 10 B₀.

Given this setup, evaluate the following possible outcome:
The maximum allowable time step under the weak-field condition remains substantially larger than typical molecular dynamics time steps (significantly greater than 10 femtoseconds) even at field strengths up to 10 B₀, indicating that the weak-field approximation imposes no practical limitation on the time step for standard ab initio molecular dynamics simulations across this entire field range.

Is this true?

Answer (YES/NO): NO